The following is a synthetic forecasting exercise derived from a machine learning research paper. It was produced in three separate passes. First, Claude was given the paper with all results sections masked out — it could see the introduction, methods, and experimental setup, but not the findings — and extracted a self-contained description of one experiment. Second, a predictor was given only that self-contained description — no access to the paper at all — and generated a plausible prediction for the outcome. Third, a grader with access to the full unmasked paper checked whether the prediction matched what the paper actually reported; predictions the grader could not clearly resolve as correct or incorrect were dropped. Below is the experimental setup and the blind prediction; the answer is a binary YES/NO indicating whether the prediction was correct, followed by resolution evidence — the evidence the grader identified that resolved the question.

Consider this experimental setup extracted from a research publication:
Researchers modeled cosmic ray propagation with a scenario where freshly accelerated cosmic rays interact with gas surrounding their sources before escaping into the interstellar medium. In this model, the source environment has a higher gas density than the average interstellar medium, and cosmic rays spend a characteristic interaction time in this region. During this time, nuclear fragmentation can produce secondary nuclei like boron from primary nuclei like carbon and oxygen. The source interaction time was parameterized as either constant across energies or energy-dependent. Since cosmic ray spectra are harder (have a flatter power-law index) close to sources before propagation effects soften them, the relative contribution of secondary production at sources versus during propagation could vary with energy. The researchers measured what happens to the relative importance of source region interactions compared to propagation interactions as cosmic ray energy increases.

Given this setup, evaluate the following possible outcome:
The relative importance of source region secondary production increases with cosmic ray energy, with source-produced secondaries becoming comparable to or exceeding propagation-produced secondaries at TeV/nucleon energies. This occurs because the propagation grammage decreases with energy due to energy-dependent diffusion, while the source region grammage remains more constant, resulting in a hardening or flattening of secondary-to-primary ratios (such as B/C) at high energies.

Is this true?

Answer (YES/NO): YES